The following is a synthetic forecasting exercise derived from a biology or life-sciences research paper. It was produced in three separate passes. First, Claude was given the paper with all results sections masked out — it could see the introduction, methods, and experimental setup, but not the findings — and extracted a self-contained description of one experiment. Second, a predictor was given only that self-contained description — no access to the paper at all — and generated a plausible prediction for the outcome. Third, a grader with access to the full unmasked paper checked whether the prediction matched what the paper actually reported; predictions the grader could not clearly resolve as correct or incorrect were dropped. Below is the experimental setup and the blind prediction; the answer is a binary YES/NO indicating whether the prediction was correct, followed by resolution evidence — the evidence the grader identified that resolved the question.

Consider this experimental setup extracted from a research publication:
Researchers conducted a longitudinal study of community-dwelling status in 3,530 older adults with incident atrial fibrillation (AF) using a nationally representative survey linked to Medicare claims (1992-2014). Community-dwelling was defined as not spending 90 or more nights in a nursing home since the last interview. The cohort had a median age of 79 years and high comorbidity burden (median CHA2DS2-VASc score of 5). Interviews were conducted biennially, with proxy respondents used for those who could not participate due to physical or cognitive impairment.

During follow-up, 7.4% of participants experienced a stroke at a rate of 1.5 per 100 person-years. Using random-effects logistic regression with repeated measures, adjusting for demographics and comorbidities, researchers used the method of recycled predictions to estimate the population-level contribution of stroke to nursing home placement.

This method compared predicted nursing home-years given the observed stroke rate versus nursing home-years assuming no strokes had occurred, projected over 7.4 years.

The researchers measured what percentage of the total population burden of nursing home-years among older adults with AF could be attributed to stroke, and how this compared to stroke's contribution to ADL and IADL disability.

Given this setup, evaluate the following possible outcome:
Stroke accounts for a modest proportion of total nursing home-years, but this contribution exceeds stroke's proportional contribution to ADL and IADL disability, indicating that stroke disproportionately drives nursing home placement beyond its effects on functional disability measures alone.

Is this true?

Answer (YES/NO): YES